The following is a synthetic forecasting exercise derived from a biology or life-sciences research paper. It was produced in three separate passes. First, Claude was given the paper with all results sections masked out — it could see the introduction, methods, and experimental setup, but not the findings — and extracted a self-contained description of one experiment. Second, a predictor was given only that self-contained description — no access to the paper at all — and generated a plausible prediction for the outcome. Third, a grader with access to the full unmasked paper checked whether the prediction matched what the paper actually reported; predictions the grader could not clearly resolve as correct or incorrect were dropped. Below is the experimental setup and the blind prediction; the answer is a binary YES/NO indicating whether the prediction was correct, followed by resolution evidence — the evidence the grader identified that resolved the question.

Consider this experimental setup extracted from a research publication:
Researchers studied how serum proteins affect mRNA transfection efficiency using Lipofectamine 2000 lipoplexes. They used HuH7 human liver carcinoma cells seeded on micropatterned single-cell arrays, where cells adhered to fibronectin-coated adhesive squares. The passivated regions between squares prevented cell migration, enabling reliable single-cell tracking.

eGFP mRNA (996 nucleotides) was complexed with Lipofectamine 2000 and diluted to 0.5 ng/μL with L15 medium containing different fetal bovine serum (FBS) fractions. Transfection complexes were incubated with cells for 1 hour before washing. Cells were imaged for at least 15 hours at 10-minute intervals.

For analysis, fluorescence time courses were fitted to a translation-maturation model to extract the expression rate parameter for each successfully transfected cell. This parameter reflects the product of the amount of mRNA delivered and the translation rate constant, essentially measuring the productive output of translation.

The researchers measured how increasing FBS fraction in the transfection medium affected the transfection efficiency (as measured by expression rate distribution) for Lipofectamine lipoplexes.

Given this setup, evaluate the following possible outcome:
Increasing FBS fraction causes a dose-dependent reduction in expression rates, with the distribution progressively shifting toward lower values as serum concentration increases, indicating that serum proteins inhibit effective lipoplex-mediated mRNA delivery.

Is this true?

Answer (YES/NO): NO